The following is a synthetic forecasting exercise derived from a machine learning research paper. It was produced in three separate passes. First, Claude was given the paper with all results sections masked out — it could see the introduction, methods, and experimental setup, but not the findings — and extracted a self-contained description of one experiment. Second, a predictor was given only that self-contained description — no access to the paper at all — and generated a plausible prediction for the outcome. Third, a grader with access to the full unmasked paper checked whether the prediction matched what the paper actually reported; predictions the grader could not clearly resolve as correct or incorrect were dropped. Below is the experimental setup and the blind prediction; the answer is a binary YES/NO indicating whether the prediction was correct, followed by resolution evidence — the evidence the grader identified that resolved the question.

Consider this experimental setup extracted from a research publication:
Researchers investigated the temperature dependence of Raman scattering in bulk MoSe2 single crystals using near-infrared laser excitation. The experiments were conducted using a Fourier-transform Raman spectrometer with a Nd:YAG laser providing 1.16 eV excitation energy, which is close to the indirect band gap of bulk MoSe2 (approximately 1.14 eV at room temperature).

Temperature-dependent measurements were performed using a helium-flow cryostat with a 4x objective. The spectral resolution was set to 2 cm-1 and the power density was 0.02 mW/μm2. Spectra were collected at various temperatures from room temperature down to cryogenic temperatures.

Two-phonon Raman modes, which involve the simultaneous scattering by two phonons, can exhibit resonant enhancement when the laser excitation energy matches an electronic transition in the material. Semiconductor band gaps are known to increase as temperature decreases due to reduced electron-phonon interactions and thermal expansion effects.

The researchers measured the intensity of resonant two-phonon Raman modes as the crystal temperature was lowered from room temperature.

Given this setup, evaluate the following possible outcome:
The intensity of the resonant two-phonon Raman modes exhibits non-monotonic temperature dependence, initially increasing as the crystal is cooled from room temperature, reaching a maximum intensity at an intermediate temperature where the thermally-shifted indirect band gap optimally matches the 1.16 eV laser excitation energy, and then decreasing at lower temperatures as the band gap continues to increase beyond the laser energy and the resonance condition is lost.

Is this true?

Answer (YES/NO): NO